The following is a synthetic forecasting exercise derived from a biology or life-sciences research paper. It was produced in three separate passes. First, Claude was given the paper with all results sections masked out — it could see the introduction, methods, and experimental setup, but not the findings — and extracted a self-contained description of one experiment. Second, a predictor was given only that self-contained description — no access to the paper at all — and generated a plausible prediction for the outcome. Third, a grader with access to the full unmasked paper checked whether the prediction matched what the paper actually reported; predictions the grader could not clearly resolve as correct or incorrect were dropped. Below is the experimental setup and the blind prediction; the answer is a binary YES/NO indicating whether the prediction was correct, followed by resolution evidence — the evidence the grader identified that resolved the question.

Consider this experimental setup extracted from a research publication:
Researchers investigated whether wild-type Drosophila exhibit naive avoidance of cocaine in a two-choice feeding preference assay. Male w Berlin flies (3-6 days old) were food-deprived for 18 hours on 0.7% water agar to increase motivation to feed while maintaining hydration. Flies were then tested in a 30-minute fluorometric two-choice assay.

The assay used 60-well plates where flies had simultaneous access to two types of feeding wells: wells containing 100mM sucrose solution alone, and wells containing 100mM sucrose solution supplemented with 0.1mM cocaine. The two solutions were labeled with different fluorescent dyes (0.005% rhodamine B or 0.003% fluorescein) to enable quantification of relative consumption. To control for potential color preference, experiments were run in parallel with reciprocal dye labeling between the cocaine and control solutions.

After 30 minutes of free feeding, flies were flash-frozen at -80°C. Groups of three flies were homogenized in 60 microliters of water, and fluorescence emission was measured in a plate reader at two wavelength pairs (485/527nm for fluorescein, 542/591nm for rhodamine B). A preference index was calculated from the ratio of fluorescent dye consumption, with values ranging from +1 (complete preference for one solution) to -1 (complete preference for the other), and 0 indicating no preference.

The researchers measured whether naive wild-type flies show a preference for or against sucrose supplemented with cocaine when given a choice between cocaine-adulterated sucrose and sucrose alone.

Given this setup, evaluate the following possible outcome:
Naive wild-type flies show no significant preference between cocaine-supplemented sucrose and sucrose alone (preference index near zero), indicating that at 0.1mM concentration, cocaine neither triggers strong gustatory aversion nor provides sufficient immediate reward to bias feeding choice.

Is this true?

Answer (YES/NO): NO